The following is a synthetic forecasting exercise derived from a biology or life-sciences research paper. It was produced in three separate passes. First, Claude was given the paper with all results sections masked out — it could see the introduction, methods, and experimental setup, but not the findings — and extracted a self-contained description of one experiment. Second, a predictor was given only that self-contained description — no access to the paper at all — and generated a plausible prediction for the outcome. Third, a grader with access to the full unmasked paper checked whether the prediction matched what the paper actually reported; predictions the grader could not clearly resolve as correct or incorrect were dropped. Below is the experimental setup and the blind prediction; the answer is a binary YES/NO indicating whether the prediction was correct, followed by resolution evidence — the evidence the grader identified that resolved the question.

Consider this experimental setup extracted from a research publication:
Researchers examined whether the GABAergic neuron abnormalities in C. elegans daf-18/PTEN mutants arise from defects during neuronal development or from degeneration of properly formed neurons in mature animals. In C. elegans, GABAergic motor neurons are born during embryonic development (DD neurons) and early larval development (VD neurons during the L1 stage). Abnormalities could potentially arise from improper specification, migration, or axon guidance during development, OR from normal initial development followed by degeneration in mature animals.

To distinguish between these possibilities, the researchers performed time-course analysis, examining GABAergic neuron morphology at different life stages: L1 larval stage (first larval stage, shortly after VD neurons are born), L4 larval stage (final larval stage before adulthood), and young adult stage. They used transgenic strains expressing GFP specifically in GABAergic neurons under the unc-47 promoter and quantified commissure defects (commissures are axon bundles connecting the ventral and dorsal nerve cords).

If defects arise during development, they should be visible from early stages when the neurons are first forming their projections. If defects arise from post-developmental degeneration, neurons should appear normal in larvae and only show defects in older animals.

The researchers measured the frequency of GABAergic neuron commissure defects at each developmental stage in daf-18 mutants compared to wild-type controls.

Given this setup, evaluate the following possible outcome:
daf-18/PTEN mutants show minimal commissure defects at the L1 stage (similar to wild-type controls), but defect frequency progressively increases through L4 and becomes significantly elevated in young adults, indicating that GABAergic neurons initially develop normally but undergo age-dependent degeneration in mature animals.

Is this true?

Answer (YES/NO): NO